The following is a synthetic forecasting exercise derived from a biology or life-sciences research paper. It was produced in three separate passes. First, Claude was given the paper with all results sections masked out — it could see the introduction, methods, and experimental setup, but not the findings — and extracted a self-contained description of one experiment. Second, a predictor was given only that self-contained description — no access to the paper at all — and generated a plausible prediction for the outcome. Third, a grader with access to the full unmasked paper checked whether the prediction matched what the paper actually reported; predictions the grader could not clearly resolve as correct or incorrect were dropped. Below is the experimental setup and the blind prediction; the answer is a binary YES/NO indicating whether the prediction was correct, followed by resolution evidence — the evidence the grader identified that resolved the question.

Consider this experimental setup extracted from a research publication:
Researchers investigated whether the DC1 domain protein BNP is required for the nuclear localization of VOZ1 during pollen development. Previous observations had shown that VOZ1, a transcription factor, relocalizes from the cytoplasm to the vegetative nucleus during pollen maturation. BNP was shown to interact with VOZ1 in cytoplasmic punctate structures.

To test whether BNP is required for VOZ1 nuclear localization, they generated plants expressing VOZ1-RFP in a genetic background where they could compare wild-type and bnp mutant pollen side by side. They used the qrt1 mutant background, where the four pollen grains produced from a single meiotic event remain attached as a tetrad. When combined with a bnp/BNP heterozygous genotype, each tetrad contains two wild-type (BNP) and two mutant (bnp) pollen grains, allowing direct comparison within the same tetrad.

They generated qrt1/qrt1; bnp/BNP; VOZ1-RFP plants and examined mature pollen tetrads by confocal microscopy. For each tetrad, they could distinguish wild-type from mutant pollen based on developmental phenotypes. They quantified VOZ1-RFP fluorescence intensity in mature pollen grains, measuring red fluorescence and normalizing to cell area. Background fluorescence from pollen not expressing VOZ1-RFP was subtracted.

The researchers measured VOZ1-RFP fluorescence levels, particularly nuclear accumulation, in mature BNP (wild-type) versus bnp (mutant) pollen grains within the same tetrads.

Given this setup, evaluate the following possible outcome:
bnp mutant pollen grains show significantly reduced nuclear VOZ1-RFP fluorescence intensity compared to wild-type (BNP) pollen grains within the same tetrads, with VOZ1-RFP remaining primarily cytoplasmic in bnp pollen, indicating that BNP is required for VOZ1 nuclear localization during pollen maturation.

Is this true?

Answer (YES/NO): YES